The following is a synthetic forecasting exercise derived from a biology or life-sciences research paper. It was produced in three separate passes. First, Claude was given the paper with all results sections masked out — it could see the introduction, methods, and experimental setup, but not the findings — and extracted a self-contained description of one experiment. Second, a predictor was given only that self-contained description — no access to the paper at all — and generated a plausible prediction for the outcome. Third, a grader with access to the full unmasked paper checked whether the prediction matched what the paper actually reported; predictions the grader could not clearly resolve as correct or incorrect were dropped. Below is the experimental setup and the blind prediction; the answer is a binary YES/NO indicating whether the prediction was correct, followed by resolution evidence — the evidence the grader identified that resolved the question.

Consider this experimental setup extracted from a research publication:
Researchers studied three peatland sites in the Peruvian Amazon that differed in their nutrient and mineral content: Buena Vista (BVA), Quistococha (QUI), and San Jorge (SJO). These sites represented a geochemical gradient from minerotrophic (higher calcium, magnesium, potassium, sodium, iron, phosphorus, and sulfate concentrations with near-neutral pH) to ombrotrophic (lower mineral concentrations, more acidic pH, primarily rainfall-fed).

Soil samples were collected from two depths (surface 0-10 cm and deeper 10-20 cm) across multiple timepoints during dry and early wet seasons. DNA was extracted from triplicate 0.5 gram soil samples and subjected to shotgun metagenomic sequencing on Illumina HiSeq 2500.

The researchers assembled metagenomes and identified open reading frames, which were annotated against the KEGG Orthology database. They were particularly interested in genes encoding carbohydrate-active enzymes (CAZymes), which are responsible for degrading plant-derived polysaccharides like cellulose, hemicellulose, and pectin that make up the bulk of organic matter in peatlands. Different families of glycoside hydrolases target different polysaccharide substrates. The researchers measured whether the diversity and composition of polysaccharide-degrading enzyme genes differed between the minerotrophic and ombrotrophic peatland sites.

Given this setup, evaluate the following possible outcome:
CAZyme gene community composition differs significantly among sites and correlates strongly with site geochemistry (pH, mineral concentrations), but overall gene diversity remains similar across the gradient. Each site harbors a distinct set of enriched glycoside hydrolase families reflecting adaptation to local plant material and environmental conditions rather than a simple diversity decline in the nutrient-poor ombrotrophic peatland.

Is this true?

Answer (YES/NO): NO